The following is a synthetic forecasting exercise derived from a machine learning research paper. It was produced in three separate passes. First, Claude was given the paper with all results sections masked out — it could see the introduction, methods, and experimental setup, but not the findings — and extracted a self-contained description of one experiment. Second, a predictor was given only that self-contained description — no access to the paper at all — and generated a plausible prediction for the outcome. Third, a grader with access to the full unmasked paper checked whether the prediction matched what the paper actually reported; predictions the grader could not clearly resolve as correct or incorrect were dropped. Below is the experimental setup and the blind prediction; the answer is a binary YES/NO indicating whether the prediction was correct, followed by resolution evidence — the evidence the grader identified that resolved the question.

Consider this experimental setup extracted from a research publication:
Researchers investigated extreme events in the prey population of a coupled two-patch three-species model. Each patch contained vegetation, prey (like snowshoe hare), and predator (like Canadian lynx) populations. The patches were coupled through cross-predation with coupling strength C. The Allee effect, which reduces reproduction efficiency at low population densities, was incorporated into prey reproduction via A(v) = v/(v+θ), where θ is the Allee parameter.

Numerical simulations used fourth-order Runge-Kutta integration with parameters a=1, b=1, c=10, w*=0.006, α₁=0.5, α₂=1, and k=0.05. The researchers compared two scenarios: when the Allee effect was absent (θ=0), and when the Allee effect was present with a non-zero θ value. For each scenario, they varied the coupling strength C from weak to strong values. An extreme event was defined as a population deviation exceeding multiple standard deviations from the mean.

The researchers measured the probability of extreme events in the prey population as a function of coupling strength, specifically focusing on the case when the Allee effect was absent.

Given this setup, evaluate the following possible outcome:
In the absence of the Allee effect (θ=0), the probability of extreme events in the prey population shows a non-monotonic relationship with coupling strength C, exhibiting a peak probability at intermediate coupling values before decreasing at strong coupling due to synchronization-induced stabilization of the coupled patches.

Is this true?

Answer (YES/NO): NO